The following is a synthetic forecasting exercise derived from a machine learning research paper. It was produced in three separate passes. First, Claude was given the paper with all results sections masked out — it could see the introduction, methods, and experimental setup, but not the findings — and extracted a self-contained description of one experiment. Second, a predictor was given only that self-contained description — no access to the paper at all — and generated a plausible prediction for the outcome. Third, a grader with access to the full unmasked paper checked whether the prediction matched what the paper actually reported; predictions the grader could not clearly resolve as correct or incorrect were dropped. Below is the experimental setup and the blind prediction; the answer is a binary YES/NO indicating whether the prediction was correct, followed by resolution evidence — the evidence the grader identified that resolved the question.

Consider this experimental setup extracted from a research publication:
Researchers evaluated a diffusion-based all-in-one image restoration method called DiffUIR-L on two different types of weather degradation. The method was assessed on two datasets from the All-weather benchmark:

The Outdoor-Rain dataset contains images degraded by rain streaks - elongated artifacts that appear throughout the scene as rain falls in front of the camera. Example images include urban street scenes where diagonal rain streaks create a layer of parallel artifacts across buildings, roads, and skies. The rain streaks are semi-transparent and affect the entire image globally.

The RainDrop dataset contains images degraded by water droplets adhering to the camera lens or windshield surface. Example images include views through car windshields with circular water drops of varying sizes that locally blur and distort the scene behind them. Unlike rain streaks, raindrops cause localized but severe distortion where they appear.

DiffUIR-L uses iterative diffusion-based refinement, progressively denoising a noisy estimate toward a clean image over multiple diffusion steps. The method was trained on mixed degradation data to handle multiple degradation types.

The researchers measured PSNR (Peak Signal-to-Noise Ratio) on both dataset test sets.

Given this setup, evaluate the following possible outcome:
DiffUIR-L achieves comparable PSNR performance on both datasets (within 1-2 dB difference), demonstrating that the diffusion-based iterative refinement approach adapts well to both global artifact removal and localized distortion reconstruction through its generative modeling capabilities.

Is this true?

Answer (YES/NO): YES